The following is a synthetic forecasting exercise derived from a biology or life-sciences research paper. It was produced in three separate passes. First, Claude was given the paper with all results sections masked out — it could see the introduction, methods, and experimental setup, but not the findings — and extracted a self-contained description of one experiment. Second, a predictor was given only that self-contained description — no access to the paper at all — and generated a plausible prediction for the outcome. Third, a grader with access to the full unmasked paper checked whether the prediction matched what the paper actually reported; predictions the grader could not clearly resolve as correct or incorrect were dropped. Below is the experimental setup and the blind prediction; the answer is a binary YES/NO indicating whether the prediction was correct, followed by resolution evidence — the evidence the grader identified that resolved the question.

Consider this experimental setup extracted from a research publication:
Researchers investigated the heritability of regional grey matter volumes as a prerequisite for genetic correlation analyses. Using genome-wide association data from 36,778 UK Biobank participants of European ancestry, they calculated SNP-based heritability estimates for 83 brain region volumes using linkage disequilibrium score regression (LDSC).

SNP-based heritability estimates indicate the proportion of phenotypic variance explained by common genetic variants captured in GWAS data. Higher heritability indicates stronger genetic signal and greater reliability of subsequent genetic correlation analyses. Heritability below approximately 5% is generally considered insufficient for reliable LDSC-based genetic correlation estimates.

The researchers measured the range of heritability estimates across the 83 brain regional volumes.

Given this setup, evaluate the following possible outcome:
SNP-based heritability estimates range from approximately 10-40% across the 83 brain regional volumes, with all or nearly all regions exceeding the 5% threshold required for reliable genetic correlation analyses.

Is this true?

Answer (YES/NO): NO